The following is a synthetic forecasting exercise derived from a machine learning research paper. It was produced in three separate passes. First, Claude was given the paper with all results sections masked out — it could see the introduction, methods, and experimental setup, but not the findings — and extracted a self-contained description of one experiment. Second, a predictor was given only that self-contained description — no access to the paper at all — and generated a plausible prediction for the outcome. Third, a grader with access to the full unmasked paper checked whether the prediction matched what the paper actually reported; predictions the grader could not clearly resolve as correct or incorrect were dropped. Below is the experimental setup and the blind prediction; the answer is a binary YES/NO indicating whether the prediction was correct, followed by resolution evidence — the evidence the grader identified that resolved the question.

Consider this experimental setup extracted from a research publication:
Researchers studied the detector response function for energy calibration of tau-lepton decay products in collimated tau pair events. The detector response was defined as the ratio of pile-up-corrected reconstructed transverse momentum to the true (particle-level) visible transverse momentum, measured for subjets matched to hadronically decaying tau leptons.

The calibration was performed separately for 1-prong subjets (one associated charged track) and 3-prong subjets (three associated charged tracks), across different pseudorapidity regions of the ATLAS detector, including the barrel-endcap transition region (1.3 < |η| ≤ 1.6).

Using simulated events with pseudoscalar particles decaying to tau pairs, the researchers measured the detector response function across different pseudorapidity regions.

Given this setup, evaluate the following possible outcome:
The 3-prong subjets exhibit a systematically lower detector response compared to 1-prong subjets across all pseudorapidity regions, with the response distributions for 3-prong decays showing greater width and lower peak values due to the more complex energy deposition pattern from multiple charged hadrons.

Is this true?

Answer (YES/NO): NO